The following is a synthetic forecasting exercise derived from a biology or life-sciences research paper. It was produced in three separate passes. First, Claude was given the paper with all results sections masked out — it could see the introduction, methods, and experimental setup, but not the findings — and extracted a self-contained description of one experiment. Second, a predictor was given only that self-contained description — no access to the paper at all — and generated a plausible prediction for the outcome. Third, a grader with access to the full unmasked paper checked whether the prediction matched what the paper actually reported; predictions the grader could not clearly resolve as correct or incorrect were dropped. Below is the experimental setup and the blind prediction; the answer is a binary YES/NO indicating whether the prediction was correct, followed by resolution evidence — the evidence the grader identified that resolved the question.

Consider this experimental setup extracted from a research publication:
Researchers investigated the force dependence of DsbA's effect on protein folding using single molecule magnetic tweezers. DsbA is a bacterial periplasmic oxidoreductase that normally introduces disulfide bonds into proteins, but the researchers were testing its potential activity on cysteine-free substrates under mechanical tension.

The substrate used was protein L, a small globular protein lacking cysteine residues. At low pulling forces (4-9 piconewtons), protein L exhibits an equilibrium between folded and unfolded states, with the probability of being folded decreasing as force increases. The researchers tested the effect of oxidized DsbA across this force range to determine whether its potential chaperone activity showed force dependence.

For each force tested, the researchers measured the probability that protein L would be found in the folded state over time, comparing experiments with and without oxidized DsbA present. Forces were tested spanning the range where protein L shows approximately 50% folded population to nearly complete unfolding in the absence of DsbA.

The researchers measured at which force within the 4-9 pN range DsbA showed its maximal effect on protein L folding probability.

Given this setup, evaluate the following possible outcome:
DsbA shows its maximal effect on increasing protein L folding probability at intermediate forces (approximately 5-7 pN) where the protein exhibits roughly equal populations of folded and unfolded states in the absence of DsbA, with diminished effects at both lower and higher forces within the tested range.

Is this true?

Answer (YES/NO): NO